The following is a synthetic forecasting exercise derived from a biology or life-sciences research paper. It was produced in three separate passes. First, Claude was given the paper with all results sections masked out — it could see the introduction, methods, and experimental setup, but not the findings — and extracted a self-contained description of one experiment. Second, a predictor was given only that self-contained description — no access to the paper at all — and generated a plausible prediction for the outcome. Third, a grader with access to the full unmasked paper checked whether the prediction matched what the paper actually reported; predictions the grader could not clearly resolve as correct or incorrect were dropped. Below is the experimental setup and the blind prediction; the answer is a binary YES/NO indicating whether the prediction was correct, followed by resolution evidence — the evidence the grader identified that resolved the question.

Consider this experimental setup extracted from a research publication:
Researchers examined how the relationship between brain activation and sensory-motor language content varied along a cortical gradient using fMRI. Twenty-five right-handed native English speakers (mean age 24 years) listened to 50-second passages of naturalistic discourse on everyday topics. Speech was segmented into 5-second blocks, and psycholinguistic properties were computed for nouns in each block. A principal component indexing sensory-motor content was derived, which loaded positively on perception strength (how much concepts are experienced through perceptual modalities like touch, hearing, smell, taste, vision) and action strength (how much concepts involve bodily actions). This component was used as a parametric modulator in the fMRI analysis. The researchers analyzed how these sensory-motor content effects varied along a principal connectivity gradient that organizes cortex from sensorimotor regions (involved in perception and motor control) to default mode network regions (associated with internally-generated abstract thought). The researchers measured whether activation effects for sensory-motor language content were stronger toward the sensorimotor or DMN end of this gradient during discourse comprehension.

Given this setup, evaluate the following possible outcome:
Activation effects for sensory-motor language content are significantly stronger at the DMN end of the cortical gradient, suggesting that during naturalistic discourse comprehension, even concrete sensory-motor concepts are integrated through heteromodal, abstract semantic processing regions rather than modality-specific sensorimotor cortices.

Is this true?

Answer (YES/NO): YES